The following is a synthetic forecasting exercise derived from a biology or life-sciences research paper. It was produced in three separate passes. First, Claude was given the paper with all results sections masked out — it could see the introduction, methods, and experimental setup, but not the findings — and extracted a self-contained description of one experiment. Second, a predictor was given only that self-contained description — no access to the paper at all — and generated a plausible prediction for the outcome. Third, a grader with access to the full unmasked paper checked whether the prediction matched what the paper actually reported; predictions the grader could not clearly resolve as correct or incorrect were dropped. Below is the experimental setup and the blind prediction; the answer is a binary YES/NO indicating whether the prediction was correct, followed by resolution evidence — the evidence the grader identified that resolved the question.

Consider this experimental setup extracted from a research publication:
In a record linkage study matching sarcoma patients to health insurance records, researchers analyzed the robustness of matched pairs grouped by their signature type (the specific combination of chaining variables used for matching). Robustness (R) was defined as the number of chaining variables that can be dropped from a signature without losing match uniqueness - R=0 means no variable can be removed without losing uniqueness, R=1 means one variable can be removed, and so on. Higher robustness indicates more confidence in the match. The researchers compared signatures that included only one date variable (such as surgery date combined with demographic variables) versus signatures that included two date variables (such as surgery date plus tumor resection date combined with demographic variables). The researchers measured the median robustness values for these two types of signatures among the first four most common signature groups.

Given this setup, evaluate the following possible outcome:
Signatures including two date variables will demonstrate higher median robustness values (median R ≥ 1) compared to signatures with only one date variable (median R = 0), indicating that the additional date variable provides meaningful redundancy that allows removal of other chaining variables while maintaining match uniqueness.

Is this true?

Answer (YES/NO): YES